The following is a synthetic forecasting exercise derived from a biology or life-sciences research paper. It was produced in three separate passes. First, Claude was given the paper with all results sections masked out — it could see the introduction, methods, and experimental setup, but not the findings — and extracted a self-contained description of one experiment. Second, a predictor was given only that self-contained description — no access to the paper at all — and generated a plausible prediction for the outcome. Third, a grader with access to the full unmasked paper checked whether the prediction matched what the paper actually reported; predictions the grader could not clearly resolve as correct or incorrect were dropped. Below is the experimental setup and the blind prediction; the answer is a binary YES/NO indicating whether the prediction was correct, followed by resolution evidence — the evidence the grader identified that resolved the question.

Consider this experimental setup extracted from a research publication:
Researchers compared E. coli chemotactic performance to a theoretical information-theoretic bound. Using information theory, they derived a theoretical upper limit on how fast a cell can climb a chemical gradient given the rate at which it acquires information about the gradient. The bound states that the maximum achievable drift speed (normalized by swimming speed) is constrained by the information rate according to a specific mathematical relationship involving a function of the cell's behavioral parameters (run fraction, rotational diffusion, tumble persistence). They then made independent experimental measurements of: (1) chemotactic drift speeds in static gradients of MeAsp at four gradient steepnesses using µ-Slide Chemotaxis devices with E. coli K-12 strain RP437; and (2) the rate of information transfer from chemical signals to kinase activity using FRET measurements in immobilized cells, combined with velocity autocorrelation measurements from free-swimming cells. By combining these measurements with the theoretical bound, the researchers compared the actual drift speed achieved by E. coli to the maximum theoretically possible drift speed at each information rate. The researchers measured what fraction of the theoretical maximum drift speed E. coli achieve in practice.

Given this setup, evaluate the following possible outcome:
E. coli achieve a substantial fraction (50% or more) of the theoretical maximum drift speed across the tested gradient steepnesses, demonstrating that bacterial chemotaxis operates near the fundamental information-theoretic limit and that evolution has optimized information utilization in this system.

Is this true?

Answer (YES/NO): YES